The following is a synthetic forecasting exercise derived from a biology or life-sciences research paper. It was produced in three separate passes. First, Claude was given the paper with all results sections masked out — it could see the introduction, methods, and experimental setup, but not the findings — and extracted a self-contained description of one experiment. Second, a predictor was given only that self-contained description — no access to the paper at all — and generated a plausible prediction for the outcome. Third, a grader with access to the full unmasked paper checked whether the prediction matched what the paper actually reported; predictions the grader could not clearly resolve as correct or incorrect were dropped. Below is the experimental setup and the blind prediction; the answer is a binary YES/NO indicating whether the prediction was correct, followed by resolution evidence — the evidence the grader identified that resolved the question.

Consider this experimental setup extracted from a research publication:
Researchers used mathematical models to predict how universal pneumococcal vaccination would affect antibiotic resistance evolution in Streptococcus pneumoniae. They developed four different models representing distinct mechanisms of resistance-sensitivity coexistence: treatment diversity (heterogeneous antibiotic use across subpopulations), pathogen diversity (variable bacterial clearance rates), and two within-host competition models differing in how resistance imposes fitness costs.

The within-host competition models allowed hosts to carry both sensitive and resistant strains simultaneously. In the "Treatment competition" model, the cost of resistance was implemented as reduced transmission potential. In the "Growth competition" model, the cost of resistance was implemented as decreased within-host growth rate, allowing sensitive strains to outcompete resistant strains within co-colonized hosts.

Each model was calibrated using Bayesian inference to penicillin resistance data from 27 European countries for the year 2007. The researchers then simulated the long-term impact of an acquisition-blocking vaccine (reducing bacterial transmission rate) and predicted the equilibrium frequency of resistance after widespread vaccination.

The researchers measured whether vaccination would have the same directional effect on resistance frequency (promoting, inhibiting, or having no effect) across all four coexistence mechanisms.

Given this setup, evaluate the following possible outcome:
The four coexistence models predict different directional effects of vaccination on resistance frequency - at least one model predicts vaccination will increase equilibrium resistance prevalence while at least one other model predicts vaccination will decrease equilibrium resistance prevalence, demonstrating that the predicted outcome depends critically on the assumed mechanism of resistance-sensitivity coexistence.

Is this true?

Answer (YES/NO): YES